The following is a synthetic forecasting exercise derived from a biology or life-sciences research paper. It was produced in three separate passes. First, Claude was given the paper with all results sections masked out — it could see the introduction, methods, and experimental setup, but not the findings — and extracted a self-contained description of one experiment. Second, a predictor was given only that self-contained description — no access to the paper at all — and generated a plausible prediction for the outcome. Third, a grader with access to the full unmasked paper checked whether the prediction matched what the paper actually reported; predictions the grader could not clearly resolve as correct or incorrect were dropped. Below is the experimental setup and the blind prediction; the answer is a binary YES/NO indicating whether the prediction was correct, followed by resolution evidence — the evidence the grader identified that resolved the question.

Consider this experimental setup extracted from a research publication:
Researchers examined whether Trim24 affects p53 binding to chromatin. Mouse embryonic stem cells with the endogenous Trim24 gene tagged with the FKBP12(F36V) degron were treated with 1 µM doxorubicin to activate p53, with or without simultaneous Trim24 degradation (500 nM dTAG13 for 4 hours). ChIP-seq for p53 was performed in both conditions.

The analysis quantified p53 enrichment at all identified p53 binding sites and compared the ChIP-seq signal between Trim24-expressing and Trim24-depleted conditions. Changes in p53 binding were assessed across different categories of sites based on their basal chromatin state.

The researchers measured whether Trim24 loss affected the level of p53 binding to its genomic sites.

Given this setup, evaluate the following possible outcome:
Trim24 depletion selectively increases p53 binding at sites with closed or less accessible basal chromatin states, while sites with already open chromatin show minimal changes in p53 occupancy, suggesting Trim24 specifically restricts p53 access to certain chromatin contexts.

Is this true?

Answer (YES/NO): NO